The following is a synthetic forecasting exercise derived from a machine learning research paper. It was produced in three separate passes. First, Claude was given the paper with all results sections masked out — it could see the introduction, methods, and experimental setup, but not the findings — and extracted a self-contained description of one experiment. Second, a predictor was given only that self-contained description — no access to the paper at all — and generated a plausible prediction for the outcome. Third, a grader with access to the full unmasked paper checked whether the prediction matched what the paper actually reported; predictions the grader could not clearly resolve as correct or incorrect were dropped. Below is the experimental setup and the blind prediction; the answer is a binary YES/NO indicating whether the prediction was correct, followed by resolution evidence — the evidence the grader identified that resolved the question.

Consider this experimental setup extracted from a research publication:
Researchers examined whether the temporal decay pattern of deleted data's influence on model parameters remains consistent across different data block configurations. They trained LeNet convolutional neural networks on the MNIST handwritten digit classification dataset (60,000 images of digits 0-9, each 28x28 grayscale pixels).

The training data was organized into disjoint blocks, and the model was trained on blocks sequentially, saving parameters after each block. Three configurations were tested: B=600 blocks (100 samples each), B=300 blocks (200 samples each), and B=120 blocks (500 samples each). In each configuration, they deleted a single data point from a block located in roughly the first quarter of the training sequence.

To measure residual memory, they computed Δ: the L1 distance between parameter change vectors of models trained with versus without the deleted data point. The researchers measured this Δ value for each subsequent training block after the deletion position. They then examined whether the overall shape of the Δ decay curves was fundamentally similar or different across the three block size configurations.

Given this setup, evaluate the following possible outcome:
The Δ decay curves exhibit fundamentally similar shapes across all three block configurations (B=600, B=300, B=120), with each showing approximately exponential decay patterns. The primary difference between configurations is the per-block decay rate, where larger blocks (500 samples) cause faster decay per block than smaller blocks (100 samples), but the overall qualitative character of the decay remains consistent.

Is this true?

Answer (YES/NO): NO